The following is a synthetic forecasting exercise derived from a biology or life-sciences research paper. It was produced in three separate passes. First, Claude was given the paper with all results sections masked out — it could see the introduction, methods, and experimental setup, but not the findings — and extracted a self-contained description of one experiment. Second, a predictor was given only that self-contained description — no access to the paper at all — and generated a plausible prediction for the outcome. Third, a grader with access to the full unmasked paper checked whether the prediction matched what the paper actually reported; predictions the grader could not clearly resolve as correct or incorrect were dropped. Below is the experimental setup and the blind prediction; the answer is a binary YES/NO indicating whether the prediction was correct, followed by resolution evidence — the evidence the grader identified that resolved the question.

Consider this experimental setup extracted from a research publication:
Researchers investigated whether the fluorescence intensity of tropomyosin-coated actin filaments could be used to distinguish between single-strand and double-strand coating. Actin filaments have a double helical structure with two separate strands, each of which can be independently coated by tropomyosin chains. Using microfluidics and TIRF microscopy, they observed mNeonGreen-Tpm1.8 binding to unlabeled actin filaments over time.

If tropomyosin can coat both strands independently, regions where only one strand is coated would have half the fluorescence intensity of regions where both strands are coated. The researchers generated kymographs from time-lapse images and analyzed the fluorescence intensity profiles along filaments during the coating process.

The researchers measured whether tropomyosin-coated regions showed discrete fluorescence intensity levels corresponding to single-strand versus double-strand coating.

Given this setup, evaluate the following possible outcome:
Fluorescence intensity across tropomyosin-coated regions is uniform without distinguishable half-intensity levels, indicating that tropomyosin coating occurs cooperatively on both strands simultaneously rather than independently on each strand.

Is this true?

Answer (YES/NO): NO